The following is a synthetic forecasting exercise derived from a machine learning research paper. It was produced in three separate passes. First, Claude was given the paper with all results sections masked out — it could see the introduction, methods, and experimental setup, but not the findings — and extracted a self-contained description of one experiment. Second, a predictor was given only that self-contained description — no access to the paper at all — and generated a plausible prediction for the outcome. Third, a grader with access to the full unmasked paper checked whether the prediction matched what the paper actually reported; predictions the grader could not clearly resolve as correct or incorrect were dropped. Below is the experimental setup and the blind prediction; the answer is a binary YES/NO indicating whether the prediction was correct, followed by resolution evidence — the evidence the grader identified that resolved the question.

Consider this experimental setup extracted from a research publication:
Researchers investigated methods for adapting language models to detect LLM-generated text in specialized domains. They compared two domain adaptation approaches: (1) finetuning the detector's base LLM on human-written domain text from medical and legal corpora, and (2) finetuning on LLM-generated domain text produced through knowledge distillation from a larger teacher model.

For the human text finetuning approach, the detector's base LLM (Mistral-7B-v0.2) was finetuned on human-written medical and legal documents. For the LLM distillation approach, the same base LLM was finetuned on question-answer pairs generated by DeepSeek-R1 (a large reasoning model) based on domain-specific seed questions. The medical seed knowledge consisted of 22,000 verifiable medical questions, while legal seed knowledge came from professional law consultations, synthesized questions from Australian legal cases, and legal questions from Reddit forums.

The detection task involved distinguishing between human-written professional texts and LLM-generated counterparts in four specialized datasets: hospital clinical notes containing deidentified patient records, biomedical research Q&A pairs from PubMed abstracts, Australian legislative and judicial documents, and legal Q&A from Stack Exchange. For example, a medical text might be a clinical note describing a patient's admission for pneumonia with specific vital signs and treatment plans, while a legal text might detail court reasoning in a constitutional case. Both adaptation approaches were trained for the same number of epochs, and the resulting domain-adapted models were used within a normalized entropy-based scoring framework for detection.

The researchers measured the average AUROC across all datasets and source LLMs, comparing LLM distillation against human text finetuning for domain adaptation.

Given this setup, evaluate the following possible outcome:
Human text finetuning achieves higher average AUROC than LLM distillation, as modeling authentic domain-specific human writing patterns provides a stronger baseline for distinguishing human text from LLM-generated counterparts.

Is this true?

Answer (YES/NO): NO